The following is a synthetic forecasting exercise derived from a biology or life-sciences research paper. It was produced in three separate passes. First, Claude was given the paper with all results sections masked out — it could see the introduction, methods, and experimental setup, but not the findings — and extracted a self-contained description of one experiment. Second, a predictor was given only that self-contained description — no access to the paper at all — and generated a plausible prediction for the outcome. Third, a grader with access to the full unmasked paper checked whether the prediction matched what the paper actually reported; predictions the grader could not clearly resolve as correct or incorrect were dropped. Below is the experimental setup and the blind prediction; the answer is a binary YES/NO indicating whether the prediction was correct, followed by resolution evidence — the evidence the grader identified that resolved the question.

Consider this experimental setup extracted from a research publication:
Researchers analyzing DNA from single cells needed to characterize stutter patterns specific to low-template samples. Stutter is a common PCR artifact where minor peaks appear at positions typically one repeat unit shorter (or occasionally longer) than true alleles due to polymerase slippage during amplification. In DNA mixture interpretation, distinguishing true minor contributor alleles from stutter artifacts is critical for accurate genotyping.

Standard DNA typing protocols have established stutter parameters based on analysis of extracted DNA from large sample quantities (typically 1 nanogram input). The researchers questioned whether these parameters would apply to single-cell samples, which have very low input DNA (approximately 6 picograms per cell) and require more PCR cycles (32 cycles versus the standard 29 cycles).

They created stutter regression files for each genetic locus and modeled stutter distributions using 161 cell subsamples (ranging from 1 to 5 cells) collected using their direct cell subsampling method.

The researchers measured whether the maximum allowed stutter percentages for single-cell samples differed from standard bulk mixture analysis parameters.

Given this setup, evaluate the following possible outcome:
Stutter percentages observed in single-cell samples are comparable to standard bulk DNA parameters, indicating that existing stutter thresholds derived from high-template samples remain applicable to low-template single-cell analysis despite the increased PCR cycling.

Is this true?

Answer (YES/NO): NO